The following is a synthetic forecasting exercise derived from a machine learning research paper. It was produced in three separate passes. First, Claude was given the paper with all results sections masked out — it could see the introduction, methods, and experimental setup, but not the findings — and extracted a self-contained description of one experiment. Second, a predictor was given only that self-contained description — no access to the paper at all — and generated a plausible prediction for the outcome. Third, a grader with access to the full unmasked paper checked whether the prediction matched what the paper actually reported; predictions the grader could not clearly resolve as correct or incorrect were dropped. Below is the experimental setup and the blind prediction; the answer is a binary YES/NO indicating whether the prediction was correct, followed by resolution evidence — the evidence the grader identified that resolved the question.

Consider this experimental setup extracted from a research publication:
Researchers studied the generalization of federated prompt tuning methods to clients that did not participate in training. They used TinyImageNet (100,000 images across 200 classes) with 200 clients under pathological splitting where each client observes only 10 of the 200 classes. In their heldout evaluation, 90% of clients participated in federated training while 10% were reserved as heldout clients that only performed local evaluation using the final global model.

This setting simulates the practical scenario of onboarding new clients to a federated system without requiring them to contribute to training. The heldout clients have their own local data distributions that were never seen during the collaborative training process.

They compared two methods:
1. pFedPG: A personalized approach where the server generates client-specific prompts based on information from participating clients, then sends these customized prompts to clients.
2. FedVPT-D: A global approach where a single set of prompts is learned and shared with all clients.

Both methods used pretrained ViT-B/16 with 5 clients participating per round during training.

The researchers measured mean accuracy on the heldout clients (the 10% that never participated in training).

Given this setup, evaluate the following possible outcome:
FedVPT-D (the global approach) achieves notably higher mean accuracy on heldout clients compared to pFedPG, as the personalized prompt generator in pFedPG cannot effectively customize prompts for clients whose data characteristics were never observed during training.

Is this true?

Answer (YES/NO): YES